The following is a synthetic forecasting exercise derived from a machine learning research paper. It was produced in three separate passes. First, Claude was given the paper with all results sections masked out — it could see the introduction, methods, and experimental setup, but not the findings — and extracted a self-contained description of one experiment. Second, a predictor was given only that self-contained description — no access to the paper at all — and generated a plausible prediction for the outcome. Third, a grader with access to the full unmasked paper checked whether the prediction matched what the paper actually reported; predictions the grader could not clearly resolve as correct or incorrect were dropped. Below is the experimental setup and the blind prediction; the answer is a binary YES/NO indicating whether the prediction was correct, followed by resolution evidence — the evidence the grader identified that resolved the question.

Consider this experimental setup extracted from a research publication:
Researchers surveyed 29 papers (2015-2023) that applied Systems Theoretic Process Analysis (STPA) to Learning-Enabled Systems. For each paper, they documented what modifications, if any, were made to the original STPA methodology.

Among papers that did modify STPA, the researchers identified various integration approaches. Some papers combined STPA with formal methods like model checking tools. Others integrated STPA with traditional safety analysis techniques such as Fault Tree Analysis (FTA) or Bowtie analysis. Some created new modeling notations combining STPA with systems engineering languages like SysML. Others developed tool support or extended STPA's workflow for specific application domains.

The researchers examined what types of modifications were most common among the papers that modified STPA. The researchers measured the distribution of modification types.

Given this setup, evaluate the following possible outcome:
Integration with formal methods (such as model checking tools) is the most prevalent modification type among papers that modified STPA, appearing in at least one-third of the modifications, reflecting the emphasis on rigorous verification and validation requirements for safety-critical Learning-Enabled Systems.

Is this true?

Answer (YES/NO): NO